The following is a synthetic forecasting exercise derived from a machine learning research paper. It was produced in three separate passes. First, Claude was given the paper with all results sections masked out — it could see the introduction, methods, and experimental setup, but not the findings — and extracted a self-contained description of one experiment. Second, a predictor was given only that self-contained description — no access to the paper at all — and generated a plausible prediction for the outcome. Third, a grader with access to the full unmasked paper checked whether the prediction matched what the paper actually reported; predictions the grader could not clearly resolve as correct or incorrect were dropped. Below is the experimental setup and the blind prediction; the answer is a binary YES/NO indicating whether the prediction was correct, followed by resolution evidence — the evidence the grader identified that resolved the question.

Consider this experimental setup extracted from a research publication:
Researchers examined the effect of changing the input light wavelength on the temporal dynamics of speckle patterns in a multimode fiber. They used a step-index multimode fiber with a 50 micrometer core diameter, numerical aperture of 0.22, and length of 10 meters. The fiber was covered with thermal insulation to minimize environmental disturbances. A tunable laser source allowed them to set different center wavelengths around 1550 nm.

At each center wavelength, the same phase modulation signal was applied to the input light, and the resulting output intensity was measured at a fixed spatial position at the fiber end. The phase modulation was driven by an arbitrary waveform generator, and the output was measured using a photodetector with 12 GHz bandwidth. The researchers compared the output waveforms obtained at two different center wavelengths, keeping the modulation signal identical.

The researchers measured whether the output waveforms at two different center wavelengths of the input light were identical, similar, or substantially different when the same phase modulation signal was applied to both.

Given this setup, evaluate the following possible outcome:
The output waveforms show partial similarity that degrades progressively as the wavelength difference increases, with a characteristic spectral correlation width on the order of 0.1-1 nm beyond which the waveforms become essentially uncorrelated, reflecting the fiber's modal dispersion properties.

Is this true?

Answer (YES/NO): NO